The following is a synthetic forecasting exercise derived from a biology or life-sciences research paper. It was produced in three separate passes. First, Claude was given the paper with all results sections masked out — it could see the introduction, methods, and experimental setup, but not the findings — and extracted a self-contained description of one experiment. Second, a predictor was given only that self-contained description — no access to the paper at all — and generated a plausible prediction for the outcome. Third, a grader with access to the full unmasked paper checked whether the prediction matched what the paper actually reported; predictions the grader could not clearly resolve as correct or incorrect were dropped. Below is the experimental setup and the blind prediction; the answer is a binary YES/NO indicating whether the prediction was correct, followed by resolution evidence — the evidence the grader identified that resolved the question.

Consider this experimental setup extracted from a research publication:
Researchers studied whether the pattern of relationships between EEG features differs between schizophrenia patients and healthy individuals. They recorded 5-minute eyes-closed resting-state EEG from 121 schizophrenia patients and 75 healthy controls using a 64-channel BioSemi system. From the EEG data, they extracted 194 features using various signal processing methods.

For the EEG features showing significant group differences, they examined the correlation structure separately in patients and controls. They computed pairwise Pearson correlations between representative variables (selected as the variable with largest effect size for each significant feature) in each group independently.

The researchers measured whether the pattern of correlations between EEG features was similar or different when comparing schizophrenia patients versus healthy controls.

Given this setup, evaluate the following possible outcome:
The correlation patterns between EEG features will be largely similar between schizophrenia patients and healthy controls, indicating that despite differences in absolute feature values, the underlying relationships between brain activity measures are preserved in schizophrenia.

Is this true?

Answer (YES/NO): YES